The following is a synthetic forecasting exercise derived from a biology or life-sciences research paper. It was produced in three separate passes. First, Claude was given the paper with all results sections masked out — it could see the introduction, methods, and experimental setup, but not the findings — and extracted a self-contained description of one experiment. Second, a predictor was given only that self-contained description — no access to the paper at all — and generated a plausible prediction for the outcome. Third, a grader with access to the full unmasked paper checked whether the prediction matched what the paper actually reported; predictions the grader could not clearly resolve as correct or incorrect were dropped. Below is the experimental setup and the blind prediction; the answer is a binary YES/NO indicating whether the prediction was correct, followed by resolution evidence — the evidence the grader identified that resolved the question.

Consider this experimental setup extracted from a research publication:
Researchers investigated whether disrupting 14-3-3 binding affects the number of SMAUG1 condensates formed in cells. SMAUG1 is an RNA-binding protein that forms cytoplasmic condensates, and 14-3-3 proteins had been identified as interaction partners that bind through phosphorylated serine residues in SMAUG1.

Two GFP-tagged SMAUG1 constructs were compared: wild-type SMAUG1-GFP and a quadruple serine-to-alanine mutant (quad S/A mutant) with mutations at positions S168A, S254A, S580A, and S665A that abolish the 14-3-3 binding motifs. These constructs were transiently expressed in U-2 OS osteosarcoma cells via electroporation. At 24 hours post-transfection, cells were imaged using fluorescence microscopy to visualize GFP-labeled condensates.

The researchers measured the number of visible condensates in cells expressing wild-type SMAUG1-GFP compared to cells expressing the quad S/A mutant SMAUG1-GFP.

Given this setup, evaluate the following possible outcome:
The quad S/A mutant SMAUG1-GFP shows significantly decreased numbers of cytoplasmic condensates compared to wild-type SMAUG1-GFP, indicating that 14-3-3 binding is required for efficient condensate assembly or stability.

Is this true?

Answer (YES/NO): NO